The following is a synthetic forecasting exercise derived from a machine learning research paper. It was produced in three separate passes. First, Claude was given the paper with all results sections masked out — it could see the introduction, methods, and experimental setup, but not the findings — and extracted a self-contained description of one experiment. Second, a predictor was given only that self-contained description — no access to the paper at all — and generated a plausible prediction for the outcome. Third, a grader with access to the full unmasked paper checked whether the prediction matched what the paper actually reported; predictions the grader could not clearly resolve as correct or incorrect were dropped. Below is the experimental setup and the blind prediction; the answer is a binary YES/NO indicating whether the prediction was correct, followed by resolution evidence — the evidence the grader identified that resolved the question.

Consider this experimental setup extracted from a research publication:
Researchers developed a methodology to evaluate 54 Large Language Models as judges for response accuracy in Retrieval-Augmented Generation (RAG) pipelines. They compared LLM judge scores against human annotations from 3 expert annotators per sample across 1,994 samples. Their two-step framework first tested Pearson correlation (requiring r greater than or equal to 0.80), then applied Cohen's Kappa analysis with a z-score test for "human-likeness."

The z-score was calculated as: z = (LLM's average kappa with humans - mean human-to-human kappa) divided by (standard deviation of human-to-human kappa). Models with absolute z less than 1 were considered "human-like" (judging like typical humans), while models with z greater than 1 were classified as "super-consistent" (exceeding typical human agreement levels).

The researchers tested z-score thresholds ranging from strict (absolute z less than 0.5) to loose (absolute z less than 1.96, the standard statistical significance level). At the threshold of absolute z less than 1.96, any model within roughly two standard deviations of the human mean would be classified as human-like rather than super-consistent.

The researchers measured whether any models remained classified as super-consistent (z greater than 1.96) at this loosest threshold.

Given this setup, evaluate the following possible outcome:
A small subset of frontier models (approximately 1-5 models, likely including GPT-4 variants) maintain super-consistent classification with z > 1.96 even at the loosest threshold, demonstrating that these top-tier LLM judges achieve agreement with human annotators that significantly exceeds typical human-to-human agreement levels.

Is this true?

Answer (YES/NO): NO